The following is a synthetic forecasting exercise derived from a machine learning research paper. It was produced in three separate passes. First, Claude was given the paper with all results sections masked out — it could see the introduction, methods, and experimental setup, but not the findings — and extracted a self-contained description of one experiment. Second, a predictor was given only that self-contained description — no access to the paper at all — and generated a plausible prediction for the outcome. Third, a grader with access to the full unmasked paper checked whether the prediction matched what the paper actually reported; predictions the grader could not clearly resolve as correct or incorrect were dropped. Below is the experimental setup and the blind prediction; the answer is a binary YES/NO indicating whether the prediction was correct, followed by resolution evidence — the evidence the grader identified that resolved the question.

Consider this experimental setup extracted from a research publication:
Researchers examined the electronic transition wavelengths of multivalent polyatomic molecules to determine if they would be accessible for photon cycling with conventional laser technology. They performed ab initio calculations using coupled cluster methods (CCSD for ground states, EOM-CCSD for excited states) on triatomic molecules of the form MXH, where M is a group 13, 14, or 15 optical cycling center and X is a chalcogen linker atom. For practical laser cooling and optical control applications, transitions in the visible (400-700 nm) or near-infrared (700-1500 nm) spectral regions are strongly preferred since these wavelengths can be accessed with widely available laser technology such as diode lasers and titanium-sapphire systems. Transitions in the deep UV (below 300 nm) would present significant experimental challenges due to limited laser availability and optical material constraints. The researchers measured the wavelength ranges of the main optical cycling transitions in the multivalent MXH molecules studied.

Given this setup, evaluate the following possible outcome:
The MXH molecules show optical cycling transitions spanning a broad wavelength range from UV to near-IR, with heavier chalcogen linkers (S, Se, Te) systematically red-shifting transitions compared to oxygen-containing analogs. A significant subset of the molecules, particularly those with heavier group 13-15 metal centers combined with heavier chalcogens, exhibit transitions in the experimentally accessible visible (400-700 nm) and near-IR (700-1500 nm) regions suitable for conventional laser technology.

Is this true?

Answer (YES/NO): NO